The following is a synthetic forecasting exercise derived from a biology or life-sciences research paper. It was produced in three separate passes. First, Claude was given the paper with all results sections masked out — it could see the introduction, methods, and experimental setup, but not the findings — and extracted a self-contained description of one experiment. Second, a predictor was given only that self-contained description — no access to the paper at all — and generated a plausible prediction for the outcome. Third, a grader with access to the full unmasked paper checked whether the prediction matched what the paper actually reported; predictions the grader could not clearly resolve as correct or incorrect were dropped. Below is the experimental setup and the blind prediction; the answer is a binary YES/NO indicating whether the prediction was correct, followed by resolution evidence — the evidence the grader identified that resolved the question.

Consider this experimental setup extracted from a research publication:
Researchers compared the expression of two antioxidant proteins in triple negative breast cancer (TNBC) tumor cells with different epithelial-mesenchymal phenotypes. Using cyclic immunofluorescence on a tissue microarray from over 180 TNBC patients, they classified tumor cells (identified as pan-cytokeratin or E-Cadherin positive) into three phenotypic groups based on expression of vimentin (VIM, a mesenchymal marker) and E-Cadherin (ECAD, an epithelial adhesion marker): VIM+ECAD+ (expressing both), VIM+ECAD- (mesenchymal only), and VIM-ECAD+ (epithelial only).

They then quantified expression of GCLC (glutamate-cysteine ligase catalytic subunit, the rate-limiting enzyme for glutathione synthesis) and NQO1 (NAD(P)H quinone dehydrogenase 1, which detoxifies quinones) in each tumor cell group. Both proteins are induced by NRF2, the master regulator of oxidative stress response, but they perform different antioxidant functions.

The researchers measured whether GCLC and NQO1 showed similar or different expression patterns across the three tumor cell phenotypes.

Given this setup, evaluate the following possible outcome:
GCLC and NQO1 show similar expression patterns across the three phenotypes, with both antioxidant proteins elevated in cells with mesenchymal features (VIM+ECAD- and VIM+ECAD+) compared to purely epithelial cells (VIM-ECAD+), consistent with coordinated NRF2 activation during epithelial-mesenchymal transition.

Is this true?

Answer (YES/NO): NO